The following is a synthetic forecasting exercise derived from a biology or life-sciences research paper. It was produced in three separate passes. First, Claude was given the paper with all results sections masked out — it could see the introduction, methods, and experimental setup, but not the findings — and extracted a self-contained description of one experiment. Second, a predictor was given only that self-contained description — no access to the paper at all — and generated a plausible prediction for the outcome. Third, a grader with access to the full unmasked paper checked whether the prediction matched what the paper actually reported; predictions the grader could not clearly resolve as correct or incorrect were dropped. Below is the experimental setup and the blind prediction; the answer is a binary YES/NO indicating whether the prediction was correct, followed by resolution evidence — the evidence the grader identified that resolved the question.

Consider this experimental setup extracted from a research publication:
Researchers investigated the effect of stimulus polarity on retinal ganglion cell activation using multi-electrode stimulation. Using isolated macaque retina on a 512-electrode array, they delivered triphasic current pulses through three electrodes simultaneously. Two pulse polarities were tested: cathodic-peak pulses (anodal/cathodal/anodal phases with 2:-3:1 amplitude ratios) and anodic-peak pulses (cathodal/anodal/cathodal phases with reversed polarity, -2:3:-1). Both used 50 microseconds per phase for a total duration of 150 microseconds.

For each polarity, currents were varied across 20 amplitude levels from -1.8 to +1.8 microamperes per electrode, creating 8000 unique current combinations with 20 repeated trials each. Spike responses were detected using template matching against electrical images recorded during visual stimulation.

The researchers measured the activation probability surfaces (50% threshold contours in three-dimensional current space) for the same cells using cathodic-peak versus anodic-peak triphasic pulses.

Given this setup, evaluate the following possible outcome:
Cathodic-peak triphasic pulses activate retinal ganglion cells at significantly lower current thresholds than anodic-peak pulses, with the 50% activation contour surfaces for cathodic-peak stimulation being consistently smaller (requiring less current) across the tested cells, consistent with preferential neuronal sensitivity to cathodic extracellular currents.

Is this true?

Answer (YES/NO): NO